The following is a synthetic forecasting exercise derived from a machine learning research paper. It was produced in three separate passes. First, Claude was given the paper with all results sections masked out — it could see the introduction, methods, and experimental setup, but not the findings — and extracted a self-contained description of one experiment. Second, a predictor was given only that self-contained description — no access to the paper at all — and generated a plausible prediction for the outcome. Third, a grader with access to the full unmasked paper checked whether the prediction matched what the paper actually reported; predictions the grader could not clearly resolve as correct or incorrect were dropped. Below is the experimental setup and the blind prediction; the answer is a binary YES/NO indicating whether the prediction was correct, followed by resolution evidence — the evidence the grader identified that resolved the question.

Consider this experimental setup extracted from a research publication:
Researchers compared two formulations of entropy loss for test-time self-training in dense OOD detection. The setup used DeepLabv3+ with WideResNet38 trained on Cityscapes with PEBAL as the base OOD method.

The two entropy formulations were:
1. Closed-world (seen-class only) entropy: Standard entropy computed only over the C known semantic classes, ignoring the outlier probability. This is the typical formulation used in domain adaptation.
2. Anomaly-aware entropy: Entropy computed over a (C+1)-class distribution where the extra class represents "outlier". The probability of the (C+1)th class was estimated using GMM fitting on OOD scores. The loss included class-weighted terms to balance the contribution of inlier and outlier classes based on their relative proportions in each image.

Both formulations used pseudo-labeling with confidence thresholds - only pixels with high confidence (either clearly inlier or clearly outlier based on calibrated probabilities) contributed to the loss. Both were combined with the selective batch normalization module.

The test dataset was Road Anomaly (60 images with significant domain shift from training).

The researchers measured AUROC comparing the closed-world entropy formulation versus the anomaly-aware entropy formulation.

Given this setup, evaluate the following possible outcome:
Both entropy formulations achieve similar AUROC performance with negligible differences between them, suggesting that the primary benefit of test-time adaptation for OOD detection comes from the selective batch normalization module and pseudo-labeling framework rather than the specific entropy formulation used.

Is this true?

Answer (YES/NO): NO